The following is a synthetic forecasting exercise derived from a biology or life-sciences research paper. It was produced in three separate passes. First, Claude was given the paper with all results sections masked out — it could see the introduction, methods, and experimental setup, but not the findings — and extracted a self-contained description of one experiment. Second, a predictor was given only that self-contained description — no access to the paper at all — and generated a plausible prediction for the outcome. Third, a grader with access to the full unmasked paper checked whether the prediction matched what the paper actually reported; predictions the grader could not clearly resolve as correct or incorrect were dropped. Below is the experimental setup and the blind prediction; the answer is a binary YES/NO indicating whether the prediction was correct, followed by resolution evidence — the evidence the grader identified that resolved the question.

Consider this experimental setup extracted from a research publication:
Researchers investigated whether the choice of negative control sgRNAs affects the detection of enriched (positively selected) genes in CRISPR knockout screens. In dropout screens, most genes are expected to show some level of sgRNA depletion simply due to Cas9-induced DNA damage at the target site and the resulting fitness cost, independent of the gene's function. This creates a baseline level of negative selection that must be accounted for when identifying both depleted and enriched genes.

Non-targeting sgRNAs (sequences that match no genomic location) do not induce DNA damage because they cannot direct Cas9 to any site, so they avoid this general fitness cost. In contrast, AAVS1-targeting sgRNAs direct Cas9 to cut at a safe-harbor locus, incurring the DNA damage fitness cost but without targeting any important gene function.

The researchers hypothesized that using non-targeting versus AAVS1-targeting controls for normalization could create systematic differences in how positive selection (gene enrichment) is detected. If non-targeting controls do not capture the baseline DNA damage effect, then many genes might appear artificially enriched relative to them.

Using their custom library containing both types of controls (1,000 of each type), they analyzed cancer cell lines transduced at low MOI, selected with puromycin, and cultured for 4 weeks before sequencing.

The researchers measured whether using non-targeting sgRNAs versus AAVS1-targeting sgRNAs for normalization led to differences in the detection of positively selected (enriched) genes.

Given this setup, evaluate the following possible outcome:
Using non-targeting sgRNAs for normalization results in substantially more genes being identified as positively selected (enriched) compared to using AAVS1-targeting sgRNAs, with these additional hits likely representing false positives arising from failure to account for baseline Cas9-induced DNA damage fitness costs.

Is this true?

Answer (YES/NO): NO